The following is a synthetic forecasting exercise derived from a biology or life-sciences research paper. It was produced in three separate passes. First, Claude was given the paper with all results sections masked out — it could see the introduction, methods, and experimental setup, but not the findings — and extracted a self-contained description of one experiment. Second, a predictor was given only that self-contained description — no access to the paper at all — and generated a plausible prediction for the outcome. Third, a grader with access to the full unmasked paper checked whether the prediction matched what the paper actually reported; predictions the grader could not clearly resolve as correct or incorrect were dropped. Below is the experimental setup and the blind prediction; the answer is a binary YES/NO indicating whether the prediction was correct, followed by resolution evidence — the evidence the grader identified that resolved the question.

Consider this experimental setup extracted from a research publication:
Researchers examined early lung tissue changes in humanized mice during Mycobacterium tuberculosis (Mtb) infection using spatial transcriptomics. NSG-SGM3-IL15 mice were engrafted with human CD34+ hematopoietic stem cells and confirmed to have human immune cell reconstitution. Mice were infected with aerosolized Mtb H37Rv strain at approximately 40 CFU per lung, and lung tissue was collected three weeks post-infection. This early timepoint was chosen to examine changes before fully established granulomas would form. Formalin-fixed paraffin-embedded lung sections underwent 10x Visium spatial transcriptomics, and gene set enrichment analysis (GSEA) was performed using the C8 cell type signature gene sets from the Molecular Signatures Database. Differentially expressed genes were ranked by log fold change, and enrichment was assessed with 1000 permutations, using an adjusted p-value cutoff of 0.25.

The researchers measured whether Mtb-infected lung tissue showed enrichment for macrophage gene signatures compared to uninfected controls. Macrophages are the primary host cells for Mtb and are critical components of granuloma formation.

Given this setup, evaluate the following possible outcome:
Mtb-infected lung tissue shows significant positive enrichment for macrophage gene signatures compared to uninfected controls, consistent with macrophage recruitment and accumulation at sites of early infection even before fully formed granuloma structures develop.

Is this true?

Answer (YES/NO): NO